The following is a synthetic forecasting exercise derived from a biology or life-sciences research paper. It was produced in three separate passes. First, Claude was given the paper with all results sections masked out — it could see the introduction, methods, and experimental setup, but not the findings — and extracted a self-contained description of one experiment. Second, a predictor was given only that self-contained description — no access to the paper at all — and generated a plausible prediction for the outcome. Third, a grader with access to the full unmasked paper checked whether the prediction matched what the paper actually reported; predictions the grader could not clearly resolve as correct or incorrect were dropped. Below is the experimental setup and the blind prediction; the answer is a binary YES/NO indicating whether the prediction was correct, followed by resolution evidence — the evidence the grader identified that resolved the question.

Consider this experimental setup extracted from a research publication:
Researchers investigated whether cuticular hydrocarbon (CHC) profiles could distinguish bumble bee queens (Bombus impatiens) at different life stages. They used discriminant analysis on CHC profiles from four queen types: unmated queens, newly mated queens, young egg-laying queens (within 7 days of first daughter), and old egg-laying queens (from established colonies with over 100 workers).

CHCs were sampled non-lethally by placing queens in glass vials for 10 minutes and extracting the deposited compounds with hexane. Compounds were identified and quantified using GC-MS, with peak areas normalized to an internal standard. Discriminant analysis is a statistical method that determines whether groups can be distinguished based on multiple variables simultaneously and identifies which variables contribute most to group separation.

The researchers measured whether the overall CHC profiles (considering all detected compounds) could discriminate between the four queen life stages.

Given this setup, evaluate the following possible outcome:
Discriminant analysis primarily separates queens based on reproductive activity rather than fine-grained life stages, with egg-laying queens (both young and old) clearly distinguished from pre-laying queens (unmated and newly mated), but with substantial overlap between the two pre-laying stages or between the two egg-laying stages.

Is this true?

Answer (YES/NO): NO